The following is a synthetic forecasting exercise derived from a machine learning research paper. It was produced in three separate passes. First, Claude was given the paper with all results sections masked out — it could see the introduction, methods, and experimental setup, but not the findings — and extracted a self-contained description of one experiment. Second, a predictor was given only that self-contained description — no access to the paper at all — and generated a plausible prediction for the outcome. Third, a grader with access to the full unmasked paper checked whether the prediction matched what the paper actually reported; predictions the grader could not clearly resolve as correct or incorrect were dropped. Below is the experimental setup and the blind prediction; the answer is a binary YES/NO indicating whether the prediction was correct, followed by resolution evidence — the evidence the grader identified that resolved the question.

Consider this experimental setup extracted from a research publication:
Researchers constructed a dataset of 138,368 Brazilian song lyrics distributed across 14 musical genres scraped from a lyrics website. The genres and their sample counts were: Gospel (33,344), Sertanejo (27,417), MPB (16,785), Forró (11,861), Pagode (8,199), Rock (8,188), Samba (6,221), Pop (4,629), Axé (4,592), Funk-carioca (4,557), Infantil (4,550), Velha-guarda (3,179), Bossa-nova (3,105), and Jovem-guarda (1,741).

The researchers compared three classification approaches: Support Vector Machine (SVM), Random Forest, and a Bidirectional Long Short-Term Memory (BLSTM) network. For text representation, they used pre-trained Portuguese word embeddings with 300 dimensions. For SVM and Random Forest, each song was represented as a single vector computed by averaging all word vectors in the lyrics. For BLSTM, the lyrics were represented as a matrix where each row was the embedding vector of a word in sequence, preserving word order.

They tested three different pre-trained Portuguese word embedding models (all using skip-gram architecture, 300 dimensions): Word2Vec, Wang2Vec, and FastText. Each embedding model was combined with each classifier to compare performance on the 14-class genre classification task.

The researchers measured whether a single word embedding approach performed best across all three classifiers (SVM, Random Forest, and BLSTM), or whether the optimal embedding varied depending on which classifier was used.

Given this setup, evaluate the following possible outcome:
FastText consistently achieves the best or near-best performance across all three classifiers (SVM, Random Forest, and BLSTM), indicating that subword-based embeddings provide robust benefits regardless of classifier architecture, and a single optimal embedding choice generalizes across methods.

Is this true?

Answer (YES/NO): NO